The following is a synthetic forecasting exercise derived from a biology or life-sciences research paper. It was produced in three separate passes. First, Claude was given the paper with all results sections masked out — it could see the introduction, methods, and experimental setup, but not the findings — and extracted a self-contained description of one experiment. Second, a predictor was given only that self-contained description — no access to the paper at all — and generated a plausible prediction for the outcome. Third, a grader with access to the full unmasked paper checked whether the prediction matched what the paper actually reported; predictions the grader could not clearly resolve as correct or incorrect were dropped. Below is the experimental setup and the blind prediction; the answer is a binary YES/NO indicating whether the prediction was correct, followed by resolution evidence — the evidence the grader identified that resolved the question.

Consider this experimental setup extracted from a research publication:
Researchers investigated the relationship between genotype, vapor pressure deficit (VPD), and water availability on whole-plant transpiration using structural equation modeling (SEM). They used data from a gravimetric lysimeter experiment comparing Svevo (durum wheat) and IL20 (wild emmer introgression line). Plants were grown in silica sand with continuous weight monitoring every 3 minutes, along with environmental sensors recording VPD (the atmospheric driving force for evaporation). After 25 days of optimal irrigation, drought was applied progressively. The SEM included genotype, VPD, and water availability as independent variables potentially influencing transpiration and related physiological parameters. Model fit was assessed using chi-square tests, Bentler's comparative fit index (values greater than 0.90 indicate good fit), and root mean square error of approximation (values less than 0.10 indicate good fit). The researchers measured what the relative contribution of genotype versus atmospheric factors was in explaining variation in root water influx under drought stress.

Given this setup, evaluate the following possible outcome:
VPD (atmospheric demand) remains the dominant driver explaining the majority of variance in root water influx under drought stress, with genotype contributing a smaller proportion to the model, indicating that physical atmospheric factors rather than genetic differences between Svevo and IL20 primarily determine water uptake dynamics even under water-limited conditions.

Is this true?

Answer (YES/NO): YES